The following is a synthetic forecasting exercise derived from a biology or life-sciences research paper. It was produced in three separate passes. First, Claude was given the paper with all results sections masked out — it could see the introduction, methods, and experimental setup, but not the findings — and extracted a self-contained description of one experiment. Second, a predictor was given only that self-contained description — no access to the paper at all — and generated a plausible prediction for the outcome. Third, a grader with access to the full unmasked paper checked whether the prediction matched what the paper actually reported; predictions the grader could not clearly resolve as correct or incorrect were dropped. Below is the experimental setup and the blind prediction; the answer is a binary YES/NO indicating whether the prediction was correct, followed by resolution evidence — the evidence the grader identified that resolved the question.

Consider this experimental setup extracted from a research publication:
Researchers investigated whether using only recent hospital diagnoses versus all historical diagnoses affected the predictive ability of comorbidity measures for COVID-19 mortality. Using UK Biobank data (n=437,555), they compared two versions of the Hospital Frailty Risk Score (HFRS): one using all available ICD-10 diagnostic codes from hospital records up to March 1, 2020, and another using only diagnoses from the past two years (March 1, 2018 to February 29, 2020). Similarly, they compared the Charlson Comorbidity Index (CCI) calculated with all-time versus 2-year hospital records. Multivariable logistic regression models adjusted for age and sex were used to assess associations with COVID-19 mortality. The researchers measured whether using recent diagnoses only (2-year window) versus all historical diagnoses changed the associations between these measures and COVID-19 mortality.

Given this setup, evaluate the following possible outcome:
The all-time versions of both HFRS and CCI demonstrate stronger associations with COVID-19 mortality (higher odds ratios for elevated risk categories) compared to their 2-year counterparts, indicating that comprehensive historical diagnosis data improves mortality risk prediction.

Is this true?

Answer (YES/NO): NO